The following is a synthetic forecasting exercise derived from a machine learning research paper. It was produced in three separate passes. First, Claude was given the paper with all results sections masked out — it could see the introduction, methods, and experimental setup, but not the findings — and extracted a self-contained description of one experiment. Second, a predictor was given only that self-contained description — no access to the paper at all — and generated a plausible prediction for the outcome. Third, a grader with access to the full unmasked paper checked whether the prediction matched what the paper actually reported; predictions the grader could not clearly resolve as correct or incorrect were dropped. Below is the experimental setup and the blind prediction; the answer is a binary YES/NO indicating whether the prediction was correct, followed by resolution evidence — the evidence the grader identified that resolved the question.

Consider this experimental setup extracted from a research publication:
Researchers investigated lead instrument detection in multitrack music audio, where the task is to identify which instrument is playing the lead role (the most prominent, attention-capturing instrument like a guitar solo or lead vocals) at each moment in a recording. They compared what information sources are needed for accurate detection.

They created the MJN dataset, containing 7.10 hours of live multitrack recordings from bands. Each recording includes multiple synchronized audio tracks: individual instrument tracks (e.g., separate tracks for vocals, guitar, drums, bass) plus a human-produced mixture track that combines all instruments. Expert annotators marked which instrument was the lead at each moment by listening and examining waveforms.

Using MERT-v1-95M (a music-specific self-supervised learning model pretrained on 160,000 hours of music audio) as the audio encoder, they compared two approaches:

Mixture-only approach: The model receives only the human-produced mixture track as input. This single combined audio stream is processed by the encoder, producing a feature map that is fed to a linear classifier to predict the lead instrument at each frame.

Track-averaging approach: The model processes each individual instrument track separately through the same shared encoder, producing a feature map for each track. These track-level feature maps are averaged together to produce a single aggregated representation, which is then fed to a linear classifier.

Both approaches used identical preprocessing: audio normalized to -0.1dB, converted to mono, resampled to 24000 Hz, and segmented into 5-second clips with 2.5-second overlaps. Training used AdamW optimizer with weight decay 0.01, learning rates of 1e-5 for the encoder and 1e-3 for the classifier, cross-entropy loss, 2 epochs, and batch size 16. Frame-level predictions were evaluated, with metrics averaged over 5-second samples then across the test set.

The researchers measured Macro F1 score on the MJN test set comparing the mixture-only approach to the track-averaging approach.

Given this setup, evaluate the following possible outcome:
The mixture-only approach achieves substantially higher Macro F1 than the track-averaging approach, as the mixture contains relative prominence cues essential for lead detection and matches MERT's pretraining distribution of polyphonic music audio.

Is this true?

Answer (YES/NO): NO